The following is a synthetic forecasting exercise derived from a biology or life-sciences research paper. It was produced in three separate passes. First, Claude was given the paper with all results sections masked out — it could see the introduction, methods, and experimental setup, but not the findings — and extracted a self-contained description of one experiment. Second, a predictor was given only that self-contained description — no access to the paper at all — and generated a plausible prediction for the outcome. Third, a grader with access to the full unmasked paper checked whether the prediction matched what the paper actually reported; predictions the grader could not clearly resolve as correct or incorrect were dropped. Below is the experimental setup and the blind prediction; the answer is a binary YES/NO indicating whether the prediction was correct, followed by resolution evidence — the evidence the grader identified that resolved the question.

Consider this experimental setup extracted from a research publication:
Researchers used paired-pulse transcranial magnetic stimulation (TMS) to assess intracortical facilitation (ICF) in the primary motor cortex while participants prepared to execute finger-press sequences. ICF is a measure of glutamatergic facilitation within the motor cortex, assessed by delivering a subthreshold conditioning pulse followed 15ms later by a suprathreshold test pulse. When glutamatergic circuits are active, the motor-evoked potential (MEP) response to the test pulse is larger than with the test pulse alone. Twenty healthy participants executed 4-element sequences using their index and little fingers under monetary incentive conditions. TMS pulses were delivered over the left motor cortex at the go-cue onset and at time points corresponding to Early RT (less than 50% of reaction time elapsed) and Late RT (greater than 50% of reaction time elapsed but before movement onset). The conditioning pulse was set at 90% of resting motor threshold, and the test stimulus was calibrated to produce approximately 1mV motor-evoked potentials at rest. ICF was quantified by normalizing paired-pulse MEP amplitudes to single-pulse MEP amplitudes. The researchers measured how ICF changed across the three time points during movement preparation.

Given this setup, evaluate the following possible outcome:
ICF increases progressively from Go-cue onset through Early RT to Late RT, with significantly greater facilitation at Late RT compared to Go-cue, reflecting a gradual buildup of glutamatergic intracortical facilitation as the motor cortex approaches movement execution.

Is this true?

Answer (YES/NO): NO